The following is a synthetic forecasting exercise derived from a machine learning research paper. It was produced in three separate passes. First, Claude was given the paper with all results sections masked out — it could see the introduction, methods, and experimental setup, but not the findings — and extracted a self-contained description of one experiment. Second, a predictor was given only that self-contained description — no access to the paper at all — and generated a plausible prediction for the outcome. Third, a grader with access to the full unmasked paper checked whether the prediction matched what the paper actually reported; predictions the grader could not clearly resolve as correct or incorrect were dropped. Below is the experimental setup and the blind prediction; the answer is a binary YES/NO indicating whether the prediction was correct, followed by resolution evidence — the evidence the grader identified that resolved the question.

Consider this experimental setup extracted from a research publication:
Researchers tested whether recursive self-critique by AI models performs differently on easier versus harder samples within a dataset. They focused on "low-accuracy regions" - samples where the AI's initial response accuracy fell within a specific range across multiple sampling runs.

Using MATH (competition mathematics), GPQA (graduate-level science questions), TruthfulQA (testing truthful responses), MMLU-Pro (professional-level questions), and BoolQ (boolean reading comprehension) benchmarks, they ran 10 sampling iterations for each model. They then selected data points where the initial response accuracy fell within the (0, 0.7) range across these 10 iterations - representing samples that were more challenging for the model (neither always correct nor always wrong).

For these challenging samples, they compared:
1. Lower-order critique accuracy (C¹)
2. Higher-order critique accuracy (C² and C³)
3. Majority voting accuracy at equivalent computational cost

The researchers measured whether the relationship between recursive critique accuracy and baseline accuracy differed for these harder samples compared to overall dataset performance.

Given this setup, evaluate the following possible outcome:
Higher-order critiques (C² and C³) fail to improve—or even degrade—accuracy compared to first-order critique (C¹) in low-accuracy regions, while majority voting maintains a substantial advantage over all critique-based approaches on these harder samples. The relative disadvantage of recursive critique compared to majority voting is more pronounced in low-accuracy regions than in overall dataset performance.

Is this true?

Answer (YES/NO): NO